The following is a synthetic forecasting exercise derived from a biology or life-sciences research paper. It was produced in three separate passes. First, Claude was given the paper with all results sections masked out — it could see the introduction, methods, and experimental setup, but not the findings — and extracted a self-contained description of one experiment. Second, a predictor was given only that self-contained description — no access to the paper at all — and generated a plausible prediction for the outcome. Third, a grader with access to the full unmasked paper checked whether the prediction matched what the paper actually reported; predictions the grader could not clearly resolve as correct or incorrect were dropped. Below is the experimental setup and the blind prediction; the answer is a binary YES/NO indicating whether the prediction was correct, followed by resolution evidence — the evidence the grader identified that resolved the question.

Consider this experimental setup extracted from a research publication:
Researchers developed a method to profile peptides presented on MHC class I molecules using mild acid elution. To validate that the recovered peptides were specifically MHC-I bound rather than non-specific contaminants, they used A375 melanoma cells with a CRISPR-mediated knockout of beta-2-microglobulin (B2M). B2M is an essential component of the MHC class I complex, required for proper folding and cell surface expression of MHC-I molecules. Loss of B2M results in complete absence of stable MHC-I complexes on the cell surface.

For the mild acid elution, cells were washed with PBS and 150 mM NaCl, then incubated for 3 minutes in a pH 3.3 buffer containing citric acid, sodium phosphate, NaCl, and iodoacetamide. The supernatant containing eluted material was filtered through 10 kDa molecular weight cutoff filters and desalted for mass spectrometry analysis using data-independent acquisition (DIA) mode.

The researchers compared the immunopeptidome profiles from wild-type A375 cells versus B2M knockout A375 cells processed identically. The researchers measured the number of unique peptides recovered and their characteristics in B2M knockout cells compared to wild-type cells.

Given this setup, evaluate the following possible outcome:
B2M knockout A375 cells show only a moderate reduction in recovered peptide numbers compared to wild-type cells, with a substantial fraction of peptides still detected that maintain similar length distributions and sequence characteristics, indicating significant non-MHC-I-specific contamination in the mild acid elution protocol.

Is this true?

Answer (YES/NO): NO